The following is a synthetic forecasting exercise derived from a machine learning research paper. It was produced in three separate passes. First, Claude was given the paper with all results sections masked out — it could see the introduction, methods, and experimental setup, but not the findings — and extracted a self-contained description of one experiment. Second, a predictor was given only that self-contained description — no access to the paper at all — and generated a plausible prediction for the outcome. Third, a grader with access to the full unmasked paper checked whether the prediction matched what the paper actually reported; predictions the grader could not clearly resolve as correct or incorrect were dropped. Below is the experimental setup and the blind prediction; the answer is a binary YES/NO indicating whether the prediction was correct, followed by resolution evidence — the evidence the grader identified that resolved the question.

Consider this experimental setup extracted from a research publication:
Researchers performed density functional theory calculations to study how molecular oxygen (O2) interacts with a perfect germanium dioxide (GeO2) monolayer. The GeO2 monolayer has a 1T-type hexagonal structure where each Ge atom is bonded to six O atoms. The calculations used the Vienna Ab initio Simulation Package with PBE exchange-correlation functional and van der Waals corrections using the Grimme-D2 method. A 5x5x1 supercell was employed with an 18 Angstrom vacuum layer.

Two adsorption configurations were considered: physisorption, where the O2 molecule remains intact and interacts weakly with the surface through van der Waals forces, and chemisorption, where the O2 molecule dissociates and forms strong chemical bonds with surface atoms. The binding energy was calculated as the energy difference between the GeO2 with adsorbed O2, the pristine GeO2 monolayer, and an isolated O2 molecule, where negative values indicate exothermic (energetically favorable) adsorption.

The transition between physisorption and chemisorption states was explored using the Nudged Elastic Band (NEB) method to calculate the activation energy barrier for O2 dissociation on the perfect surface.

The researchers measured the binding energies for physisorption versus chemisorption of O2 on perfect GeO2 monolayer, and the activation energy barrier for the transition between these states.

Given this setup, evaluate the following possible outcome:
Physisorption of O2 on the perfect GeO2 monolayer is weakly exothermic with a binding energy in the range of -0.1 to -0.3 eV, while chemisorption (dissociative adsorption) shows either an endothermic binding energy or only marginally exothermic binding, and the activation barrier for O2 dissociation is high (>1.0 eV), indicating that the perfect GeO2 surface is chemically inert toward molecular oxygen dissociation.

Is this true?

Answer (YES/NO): NO